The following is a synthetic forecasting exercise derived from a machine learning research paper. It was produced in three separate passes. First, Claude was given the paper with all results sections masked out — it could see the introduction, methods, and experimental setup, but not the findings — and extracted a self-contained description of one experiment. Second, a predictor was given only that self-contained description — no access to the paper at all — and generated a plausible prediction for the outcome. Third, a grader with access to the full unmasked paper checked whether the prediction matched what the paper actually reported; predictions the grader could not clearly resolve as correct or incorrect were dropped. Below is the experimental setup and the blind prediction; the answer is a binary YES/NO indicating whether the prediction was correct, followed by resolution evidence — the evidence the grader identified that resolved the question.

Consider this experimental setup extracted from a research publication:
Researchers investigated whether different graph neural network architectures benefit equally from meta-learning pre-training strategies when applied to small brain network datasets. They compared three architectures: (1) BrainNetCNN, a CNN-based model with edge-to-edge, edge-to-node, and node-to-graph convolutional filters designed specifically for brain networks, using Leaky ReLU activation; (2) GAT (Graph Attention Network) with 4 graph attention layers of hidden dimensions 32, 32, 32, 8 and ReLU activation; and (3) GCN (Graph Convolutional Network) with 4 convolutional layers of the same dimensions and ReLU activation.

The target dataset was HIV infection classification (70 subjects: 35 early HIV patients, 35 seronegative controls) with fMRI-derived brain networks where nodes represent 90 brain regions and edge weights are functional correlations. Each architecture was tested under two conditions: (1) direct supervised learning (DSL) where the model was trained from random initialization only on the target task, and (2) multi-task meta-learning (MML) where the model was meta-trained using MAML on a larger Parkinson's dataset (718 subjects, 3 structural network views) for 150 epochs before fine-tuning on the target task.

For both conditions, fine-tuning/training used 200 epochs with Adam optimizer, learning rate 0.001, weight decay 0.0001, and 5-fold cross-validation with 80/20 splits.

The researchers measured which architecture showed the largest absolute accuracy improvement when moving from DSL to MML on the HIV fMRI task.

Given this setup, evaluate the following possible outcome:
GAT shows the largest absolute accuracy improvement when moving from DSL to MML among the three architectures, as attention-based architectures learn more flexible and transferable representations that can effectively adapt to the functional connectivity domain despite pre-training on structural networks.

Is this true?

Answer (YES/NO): NO